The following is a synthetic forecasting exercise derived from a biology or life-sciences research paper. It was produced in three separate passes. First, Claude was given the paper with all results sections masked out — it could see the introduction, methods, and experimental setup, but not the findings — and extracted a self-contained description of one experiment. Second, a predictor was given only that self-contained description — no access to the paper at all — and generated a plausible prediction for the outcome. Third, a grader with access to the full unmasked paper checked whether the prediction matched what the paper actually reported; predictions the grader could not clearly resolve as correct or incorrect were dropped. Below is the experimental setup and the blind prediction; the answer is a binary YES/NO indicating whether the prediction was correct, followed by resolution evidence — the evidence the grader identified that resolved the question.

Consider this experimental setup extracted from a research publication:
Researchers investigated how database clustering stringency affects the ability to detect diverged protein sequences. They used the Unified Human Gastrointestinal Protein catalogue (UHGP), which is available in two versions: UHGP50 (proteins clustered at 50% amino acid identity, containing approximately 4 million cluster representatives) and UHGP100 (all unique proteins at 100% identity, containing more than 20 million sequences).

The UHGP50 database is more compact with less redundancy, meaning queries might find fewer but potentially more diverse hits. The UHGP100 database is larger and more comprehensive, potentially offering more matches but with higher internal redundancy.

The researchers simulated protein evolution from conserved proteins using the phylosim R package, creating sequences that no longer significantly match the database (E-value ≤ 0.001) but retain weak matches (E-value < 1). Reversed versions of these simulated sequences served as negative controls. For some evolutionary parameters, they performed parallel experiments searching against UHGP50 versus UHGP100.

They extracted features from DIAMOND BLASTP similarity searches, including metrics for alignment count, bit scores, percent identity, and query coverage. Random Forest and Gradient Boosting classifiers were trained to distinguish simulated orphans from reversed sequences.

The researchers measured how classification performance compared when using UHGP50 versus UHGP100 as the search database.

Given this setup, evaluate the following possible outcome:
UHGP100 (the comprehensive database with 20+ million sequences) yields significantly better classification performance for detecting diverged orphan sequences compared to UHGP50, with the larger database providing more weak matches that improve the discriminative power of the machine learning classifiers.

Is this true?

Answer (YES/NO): NO